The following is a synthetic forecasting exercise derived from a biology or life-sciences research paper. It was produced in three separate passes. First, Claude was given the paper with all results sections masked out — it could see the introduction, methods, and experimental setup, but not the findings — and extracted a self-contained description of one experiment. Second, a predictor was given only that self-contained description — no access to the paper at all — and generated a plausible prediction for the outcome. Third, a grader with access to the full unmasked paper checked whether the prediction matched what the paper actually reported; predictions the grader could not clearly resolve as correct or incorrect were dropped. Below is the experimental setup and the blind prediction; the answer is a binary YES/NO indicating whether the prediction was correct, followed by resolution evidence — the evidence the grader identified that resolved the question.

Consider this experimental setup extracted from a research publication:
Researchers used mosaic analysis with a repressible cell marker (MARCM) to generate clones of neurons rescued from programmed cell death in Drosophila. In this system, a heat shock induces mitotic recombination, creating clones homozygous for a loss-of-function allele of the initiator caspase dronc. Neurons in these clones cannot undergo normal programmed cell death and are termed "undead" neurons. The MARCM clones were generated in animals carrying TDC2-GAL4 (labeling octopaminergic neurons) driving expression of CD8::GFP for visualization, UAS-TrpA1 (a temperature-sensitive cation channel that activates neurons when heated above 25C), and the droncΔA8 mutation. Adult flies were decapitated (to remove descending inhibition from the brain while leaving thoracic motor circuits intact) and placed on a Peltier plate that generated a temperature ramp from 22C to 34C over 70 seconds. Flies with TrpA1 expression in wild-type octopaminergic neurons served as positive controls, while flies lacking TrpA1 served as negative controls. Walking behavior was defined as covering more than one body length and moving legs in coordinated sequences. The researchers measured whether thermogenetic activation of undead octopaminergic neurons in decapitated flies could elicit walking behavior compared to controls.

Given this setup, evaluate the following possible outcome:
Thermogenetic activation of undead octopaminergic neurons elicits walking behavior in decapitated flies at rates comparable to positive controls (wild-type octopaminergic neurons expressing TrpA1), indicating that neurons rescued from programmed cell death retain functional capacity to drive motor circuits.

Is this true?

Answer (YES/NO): NO